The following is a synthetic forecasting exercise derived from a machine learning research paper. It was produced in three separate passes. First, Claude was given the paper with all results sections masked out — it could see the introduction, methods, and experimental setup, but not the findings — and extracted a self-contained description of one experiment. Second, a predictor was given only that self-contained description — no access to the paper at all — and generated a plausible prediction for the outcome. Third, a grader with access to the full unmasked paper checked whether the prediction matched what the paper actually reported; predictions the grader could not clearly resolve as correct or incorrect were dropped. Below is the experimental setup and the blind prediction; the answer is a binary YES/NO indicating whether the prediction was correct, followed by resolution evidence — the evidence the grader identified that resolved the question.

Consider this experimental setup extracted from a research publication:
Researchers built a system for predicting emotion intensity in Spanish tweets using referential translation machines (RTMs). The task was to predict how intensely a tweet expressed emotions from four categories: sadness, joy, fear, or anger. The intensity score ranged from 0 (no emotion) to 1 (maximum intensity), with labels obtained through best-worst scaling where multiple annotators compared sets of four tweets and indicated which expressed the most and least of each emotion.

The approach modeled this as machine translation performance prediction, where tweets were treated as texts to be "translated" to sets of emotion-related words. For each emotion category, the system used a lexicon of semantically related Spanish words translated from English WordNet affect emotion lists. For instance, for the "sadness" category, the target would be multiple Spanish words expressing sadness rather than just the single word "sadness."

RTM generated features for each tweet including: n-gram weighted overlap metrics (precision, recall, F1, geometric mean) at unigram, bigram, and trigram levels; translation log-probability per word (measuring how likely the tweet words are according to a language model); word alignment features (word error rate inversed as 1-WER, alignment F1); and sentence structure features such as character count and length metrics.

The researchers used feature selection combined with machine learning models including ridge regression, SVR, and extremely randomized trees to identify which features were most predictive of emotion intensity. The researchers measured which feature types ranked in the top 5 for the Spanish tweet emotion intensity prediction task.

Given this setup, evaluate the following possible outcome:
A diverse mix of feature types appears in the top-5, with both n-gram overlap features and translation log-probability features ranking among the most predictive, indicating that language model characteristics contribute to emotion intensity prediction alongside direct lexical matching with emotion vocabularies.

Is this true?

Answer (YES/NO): YES